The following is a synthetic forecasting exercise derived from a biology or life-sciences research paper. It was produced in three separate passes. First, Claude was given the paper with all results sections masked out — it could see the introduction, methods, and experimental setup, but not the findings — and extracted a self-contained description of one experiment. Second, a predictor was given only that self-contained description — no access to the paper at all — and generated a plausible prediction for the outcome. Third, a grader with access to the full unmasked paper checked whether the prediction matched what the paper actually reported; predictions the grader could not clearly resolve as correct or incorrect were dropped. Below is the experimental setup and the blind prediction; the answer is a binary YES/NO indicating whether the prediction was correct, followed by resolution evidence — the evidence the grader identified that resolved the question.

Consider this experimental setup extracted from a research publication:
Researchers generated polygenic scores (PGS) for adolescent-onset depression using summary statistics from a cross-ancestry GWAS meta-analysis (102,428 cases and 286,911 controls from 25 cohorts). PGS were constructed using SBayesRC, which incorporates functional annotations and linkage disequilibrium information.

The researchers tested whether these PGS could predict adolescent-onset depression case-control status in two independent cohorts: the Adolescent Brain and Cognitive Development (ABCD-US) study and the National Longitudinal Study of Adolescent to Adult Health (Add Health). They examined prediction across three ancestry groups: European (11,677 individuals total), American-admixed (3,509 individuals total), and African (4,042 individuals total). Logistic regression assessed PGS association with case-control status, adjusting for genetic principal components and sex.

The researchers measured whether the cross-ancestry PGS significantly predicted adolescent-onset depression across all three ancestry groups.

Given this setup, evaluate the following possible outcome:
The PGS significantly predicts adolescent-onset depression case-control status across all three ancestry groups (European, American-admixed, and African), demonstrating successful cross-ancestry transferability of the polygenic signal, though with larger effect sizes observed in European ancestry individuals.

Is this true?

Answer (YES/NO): YES